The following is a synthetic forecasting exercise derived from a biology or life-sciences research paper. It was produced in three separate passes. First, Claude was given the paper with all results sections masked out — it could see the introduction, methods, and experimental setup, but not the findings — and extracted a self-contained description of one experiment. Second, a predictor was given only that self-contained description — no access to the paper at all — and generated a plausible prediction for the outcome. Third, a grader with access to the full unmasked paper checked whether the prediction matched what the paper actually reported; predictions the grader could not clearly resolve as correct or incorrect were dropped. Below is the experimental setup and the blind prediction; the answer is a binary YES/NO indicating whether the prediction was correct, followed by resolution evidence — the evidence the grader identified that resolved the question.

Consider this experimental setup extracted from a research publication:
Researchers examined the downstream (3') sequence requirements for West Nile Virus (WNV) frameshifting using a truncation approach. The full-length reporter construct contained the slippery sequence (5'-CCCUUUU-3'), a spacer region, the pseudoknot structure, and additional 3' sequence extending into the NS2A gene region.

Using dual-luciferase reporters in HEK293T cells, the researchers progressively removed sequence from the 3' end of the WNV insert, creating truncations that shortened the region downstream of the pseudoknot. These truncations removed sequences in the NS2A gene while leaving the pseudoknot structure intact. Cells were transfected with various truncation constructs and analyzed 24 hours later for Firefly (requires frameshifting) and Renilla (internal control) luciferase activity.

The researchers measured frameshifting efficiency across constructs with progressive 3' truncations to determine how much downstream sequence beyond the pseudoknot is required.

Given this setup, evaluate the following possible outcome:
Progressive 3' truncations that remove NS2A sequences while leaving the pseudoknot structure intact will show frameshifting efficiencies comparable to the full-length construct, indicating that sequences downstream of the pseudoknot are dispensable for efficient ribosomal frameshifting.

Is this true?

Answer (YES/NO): NO